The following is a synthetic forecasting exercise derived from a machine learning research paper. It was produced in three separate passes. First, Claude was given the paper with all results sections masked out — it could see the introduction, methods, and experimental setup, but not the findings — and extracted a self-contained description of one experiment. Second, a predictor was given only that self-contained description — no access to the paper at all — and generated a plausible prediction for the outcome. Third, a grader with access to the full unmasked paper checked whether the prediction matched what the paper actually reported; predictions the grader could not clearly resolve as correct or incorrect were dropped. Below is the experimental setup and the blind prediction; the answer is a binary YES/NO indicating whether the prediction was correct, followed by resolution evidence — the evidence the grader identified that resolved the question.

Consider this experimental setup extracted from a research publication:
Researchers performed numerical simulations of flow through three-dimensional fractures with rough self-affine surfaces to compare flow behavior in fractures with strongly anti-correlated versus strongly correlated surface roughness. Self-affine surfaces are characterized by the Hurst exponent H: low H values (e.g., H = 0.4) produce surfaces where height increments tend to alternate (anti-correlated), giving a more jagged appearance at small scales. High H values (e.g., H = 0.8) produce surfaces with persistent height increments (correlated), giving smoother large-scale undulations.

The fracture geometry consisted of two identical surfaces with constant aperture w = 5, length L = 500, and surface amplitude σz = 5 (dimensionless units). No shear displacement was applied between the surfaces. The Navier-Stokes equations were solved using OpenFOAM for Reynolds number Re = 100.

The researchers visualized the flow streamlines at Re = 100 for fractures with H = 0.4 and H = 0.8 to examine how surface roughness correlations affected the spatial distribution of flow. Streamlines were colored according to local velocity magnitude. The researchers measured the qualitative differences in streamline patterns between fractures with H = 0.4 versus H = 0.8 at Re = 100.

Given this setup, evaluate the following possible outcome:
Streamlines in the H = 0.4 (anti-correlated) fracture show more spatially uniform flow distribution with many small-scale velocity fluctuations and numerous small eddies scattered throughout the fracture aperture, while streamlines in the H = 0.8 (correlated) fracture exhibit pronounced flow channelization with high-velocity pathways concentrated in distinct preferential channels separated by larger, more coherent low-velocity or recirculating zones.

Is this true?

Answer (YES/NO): NO